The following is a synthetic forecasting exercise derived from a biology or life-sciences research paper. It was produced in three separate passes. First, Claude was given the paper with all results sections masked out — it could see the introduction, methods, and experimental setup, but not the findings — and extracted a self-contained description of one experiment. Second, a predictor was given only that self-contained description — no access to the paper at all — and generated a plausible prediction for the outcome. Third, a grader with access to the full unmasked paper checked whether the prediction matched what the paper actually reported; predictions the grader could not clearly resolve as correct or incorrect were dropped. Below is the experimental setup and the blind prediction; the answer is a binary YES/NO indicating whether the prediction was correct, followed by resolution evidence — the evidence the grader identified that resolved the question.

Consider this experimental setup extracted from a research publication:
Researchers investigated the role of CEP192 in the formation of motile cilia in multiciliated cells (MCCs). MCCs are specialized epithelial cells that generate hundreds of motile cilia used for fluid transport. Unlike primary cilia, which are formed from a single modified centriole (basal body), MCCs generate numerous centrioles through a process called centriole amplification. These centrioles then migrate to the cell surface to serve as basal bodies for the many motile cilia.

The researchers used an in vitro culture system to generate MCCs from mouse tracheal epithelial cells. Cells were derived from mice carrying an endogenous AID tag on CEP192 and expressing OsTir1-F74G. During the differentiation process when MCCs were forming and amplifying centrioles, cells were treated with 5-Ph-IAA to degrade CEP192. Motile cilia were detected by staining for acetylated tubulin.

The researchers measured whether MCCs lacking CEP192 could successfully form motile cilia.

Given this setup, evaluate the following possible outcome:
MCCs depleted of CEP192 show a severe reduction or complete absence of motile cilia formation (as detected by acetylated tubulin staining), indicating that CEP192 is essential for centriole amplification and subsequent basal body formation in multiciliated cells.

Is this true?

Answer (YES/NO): NO